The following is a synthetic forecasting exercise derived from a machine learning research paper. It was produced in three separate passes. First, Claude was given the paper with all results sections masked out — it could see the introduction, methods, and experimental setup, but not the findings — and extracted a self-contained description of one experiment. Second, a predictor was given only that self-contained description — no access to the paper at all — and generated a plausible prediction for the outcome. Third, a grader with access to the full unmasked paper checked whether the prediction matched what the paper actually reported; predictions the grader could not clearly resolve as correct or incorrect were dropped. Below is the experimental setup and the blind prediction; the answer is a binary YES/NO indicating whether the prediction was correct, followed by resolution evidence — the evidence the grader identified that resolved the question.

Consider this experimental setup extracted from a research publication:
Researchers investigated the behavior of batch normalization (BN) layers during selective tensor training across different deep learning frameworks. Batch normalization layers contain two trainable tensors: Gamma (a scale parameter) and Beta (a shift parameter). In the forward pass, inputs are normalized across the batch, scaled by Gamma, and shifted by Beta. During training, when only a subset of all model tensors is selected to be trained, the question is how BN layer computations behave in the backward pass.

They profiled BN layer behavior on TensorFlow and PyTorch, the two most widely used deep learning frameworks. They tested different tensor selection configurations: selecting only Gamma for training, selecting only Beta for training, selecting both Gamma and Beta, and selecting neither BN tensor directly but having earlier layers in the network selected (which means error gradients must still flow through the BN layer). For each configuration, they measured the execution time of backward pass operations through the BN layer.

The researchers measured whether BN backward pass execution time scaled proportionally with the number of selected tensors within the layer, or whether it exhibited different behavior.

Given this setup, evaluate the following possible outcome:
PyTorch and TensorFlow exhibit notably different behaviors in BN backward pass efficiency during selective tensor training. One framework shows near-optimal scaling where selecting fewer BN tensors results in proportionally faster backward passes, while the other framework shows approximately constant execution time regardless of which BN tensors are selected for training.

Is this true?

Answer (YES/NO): NO